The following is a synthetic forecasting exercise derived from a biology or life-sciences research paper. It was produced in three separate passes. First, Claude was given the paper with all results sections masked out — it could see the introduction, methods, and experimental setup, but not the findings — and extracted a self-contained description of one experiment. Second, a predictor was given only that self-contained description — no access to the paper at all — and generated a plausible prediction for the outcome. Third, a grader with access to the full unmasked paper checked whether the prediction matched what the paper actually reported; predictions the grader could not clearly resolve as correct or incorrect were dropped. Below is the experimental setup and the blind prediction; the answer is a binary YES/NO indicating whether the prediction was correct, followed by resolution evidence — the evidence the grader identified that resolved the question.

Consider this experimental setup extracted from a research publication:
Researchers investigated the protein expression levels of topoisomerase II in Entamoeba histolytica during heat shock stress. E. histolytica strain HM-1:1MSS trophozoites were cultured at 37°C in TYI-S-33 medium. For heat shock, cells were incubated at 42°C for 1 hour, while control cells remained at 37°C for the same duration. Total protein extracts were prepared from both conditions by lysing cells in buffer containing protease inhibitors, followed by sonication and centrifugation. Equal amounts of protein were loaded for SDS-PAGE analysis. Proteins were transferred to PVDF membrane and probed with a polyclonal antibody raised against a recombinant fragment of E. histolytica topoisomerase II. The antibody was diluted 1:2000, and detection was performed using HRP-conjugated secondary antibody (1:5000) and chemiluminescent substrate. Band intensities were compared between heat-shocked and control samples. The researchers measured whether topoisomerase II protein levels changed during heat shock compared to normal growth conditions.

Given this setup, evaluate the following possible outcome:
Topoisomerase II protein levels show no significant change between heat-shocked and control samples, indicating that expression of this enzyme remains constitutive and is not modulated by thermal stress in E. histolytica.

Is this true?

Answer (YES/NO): NO